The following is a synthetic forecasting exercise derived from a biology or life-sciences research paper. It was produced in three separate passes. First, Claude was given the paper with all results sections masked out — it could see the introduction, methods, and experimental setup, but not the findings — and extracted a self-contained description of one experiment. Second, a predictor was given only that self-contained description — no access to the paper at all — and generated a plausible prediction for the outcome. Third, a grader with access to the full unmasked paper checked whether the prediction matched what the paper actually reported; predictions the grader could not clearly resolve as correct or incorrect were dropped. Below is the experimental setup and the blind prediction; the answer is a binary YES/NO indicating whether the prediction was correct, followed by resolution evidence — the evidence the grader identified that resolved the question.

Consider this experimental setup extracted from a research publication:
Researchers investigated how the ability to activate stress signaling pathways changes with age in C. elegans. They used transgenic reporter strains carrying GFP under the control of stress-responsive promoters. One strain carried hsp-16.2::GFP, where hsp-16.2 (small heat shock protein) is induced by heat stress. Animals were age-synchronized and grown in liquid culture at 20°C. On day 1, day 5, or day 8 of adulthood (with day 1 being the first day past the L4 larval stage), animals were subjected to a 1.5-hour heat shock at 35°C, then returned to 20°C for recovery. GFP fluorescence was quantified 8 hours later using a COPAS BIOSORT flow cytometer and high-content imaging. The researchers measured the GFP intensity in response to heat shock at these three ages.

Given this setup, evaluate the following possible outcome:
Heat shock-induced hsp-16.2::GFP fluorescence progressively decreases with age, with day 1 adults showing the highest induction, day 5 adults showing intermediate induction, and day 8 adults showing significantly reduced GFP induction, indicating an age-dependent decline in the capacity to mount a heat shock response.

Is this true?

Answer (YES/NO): YES